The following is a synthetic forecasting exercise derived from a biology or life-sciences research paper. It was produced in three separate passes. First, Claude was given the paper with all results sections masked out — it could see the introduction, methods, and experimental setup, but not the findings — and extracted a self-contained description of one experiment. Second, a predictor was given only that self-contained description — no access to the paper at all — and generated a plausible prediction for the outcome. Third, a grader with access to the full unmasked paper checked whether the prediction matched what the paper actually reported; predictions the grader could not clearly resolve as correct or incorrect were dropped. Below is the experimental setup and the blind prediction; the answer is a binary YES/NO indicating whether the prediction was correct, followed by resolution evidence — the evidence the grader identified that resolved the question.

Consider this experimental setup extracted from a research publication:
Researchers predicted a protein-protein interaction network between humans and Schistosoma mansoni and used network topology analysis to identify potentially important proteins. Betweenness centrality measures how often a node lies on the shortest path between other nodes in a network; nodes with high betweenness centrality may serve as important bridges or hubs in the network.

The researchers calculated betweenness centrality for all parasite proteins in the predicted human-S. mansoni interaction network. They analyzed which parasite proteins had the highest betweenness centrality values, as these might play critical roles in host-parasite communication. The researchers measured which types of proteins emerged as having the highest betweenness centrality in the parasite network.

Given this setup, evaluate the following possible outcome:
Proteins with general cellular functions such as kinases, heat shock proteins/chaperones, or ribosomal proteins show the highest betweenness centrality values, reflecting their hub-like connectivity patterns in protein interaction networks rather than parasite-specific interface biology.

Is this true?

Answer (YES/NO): NO